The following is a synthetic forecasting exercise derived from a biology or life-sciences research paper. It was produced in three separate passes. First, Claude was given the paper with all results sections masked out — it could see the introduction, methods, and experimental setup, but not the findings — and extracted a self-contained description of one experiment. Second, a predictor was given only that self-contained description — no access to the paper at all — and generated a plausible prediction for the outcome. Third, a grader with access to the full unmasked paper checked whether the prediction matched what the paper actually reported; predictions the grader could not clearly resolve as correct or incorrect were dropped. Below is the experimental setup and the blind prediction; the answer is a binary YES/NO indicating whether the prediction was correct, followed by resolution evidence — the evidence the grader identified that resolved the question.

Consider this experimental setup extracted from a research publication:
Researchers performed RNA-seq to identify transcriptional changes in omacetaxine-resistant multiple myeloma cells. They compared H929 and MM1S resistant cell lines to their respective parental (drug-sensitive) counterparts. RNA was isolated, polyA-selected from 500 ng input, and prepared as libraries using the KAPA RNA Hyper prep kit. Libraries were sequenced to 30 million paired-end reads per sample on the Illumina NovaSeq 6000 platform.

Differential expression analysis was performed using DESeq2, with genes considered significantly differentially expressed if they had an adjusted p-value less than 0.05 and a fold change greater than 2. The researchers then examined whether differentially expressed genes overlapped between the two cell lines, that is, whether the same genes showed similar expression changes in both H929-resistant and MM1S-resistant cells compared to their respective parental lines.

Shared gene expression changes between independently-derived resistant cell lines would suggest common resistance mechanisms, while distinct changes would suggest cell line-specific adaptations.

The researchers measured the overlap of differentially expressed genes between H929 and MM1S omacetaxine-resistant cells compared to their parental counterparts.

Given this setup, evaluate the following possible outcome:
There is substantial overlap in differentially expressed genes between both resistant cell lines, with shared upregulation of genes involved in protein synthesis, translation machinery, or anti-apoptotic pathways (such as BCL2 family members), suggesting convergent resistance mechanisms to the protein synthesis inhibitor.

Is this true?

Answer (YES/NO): NO